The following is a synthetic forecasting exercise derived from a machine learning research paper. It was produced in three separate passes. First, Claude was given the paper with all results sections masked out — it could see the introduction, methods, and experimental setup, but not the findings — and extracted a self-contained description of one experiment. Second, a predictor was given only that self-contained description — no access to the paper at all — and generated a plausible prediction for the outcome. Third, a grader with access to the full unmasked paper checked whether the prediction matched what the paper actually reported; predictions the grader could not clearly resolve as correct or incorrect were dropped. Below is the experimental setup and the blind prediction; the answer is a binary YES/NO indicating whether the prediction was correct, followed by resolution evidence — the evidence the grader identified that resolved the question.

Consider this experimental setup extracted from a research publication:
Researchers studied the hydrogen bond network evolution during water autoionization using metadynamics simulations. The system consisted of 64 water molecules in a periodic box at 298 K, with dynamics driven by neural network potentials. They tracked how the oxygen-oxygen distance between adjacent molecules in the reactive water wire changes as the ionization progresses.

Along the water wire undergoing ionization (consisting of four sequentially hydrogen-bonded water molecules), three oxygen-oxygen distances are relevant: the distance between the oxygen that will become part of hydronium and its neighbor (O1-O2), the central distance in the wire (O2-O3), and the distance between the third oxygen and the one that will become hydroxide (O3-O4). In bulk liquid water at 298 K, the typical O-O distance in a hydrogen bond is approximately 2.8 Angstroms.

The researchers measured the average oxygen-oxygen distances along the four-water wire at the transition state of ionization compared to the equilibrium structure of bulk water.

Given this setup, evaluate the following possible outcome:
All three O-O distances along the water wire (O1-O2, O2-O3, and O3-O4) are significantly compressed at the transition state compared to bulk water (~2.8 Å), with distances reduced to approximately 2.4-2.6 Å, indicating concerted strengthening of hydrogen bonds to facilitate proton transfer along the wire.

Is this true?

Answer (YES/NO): NO